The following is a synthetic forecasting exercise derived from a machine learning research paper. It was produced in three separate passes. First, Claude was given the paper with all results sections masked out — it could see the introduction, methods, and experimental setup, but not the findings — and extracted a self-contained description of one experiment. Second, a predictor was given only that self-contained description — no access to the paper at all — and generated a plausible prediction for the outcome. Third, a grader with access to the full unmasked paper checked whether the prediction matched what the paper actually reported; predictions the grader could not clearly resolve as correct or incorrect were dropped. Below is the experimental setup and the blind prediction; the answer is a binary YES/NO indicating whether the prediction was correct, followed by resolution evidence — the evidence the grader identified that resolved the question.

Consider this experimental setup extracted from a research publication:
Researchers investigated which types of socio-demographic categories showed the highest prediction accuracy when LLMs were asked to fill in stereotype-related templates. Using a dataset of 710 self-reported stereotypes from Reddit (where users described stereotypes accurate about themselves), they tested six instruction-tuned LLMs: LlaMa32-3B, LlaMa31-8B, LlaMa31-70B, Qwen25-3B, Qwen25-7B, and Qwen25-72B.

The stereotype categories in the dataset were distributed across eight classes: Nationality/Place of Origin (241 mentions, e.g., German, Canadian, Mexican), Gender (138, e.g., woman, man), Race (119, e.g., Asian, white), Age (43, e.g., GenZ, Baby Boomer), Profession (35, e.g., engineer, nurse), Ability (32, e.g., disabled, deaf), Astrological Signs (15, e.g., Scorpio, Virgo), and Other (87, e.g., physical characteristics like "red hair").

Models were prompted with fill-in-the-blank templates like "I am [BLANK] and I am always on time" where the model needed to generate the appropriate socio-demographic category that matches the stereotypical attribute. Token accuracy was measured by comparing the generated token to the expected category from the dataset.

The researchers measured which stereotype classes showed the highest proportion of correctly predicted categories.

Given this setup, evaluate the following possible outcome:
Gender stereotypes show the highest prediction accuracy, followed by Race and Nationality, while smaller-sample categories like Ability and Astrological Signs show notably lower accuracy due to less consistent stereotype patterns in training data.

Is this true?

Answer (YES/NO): NO